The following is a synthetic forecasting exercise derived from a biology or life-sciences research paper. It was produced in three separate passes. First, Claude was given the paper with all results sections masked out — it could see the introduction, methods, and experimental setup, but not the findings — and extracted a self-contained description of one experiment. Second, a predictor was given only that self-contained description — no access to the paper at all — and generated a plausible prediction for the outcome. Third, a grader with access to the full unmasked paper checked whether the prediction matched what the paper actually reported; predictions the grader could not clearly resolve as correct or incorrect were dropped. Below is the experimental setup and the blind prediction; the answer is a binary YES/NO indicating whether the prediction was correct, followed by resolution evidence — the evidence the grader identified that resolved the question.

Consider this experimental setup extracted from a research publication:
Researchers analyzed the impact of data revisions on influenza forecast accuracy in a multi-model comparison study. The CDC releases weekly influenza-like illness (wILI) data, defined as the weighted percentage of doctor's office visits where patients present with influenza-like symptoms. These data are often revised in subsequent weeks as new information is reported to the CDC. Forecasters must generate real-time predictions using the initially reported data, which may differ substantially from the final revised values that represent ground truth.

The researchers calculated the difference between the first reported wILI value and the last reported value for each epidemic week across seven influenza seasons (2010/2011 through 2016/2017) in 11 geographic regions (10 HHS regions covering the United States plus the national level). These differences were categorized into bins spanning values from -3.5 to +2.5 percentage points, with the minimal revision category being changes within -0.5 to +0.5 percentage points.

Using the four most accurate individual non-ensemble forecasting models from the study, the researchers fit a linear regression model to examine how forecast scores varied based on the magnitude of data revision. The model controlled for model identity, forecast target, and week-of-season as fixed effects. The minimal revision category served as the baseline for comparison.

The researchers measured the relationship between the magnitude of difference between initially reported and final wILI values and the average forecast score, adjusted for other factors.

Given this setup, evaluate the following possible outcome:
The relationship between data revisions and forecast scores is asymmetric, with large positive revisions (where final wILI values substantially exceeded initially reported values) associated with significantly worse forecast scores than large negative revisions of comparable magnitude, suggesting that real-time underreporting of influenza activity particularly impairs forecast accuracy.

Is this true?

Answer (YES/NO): NO